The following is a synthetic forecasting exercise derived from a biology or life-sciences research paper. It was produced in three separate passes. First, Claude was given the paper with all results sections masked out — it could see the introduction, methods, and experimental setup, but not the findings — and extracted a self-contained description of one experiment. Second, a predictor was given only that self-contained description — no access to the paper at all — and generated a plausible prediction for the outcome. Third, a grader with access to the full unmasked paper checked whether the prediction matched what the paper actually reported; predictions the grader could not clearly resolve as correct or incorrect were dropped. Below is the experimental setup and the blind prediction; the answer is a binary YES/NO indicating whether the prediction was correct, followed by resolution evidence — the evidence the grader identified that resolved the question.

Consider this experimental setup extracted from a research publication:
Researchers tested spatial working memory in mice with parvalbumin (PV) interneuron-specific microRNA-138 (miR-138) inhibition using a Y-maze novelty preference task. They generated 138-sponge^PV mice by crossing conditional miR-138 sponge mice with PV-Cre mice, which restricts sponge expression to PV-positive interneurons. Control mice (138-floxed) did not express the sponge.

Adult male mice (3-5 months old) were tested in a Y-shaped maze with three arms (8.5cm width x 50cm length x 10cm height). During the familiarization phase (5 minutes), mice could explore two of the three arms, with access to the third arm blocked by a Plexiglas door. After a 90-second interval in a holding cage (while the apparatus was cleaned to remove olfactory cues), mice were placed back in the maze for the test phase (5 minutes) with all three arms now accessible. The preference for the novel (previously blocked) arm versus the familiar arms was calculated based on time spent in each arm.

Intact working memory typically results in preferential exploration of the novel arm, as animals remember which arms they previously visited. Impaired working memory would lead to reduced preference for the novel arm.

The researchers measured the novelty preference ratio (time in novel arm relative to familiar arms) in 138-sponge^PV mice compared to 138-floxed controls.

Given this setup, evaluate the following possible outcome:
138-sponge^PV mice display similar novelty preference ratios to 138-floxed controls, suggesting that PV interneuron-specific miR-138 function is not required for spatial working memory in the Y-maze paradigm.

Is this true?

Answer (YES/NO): NO